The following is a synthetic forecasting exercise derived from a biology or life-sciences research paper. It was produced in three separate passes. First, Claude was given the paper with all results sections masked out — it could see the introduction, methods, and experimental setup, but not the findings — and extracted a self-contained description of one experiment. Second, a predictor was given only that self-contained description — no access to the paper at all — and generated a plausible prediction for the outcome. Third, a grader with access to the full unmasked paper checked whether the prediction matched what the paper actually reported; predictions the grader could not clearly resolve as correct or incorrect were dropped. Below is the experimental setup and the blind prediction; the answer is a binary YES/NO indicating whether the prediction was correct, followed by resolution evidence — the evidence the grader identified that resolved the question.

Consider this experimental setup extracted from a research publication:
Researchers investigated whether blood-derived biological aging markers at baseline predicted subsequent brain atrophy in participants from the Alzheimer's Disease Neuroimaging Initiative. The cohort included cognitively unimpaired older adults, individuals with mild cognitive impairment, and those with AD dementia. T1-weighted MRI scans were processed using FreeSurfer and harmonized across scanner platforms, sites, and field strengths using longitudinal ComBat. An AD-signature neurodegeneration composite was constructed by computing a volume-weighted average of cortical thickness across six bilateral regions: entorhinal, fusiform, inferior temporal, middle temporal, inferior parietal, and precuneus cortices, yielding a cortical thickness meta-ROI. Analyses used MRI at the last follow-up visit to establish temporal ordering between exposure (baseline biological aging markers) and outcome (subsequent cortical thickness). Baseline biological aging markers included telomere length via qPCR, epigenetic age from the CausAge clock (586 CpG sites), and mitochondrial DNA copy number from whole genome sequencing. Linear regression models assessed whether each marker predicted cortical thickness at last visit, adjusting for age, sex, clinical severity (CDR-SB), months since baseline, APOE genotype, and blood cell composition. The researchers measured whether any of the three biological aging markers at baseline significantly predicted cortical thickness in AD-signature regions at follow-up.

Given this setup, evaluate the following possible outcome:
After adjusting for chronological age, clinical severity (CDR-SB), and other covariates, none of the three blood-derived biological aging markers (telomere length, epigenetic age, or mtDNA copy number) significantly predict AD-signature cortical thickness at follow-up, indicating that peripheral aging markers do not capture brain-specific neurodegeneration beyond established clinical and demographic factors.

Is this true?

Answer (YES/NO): YES